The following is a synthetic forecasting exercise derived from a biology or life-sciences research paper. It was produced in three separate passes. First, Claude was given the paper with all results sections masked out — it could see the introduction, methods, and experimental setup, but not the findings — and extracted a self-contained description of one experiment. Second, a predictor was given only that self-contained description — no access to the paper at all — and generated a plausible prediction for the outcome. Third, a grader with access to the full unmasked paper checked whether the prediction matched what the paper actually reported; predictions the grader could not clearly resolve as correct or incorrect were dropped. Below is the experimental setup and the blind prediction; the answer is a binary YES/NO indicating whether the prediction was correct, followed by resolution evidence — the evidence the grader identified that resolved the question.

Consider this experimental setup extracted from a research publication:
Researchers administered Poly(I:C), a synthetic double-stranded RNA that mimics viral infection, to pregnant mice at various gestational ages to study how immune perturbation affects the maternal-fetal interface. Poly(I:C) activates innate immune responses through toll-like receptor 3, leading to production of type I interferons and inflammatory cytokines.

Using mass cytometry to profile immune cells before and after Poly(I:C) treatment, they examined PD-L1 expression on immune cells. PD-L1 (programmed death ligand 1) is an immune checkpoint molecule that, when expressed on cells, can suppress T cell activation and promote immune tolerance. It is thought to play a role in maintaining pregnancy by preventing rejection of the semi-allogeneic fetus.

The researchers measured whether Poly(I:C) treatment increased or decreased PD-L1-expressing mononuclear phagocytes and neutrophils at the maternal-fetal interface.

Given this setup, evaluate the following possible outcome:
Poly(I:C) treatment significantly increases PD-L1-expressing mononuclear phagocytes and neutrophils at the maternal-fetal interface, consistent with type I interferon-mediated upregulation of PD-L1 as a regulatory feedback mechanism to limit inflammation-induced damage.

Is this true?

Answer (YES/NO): NO